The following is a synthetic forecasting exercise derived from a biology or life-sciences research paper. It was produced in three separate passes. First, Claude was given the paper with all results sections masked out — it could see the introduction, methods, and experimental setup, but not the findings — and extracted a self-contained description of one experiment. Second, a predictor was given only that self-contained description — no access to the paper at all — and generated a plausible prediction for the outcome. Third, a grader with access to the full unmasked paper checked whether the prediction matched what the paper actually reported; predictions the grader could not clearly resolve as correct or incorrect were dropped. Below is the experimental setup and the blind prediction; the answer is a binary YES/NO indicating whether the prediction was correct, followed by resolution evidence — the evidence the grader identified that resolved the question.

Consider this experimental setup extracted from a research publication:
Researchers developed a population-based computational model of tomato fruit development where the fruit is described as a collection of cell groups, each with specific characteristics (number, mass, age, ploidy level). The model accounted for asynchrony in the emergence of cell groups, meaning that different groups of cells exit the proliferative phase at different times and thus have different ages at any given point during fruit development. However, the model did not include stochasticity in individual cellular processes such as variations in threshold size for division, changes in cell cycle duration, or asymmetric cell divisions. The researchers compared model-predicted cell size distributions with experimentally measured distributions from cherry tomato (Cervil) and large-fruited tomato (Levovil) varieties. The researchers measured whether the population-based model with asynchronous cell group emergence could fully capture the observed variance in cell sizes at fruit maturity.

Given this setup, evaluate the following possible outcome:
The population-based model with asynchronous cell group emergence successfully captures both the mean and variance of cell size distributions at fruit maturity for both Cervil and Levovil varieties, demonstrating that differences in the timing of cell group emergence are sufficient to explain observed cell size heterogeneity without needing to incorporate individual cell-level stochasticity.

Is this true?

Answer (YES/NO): NO